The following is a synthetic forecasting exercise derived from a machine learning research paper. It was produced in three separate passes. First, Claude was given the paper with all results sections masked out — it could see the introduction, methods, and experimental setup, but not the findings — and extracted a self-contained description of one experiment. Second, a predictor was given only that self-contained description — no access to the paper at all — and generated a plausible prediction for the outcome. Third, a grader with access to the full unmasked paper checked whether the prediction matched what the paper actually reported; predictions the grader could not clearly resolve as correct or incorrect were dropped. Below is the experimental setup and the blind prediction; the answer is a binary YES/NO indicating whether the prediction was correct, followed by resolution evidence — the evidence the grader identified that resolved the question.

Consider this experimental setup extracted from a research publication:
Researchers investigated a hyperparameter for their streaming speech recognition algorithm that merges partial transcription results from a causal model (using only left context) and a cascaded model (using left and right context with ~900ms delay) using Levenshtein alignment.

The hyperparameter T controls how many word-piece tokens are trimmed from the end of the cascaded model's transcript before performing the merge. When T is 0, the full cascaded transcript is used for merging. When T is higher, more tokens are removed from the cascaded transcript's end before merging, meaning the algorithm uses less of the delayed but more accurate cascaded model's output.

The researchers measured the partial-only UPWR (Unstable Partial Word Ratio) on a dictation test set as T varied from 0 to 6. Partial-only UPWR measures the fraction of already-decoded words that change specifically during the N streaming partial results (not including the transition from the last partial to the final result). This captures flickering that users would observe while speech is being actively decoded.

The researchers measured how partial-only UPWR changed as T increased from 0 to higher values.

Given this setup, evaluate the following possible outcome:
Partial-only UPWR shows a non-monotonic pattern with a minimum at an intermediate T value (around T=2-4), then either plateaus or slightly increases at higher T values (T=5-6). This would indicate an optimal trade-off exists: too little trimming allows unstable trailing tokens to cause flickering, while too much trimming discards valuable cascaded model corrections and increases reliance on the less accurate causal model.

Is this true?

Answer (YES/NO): NO